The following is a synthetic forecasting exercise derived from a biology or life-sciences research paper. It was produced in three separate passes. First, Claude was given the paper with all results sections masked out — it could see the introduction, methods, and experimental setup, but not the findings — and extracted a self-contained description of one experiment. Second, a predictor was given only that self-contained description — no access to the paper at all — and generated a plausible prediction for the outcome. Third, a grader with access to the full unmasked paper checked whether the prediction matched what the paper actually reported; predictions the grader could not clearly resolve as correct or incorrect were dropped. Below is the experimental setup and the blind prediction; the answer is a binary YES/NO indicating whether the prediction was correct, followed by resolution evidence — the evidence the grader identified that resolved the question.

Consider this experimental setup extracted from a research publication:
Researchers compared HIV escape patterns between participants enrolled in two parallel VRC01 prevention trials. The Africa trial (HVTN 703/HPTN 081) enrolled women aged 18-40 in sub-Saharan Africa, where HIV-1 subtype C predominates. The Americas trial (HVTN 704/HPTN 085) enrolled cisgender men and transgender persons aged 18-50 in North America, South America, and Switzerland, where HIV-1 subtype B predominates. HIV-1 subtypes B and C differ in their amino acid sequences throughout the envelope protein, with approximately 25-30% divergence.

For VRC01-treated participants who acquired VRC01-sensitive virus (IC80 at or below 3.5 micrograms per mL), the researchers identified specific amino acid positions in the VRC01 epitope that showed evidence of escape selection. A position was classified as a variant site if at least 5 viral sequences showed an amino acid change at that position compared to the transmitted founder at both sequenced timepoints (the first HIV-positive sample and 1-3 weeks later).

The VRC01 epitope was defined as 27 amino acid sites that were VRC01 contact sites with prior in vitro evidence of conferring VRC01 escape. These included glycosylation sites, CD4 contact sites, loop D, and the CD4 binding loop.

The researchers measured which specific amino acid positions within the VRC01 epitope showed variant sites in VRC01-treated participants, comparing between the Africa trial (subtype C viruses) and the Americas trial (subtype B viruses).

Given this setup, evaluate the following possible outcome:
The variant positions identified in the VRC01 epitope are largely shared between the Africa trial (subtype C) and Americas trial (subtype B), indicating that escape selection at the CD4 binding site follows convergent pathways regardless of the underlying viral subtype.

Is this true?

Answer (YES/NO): NO